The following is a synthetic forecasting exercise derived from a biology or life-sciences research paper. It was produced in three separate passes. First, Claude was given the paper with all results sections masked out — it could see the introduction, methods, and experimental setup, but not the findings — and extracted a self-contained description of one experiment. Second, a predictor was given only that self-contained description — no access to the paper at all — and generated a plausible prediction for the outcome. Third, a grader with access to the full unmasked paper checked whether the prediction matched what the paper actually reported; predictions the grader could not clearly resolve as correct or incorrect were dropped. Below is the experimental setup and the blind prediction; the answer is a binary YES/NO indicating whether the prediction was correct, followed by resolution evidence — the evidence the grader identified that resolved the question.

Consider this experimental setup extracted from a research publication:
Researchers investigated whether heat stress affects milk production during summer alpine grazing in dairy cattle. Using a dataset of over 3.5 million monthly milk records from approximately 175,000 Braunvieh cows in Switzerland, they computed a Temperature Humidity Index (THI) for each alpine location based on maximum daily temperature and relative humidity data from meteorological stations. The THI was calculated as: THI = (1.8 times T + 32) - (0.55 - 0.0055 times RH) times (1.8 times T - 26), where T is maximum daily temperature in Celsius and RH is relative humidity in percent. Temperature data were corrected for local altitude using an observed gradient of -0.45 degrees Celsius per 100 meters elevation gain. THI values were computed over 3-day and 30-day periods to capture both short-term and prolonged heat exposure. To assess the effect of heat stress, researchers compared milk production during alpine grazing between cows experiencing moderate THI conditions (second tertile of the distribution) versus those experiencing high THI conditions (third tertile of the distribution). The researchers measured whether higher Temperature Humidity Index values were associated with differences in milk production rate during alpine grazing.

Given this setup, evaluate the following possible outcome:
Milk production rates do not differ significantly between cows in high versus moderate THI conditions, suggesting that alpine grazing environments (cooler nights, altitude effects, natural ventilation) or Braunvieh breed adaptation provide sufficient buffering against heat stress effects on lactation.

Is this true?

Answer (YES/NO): NO